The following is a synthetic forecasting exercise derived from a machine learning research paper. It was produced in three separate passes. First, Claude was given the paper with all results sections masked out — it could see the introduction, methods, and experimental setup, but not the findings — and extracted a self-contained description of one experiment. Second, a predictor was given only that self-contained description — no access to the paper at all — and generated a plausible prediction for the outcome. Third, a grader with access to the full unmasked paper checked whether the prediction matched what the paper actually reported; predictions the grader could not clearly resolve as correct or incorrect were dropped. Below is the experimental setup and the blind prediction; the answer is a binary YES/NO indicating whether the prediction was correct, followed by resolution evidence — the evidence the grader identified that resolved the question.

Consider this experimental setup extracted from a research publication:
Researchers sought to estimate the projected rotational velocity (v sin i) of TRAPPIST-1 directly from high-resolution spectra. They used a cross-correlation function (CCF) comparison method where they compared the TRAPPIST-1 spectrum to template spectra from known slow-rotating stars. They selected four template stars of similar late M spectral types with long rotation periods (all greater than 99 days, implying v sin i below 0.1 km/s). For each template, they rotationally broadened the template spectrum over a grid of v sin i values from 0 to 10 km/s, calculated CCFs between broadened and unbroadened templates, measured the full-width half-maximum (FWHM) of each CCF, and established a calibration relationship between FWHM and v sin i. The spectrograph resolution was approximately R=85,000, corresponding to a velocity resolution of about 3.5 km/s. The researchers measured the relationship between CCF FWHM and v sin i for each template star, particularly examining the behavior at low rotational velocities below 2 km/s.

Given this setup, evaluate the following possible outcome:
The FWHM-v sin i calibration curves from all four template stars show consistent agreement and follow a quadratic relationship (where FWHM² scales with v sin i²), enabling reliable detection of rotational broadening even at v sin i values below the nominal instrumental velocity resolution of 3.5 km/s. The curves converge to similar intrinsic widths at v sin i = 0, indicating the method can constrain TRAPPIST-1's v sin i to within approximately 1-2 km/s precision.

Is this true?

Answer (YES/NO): NO